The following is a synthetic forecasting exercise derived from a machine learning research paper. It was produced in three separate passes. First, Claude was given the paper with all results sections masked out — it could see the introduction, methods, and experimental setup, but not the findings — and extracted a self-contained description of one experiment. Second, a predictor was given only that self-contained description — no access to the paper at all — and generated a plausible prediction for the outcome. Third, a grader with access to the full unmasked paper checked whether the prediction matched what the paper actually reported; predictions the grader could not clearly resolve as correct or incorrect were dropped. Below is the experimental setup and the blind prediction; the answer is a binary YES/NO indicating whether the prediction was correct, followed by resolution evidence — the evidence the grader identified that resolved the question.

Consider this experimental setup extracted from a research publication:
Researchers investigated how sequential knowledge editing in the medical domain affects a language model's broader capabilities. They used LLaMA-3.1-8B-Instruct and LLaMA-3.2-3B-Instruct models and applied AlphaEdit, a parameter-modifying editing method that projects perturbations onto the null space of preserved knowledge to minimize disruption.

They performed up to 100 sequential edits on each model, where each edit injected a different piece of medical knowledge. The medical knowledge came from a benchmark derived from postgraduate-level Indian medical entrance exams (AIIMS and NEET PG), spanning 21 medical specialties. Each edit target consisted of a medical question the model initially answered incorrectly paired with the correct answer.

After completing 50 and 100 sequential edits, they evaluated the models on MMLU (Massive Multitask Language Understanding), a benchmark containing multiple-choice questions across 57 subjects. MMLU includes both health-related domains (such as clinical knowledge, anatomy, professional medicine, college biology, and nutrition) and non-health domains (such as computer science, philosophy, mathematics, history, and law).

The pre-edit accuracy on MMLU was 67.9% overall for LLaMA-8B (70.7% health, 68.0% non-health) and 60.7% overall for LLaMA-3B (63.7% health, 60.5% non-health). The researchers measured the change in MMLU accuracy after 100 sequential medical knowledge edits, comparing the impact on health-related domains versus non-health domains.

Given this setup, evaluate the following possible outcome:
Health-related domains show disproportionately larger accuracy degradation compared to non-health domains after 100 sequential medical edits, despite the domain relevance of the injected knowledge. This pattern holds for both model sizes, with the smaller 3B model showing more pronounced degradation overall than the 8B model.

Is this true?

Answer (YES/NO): NO